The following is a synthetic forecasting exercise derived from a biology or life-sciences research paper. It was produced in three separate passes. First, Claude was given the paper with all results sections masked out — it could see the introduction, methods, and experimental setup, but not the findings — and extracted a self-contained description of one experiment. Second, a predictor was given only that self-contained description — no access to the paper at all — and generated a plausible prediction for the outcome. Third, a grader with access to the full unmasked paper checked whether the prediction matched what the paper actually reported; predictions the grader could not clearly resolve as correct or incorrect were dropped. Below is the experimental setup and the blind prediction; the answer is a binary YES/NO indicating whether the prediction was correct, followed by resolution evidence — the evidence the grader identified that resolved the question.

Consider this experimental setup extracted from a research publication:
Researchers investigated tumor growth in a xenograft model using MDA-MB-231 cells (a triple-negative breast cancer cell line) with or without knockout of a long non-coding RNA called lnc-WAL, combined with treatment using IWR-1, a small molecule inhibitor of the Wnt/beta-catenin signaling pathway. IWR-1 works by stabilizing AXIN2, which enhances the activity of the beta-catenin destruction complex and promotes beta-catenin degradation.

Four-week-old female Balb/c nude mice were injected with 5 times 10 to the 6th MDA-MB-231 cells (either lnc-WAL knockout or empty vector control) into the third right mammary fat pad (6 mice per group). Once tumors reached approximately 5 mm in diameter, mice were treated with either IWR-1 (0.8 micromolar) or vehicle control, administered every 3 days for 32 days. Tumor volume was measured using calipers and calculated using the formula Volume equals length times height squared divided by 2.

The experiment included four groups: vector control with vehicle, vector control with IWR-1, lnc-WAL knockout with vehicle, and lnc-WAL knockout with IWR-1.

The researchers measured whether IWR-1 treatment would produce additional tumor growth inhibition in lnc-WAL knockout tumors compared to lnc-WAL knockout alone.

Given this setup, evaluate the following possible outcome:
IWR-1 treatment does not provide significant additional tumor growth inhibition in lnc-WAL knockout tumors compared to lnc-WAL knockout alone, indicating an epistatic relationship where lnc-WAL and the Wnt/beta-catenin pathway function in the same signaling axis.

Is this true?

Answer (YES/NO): NO